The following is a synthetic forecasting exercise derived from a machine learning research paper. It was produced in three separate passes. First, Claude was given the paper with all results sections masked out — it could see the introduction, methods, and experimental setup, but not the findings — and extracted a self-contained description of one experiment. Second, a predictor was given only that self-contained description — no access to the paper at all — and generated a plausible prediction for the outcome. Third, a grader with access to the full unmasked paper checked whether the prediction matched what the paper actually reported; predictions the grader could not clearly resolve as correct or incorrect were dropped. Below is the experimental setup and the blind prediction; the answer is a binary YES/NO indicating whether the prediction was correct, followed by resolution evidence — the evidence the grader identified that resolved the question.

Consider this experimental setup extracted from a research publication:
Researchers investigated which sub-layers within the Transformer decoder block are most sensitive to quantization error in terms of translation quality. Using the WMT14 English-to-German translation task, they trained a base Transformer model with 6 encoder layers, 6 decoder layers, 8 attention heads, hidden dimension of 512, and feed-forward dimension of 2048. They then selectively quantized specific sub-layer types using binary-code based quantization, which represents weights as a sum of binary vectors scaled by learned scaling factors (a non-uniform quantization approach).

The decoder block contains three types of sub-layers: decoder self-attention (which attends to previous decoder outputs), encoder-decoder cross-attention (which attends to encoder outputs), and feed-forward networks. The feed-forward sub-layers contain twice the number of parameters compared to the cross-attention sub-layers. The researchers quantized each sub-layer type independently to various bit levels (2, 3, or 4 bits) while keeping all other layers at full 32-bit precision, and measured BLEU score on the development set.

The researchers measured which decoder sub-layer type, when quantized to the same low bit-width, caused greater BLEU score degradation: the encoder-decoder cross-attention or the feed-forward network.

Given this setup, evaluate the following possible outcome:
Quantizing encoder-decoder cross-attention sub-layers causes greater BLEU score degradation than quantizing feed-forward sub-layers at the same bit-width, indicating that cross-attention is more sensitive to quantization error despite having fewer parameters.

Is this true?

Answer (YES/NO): YES